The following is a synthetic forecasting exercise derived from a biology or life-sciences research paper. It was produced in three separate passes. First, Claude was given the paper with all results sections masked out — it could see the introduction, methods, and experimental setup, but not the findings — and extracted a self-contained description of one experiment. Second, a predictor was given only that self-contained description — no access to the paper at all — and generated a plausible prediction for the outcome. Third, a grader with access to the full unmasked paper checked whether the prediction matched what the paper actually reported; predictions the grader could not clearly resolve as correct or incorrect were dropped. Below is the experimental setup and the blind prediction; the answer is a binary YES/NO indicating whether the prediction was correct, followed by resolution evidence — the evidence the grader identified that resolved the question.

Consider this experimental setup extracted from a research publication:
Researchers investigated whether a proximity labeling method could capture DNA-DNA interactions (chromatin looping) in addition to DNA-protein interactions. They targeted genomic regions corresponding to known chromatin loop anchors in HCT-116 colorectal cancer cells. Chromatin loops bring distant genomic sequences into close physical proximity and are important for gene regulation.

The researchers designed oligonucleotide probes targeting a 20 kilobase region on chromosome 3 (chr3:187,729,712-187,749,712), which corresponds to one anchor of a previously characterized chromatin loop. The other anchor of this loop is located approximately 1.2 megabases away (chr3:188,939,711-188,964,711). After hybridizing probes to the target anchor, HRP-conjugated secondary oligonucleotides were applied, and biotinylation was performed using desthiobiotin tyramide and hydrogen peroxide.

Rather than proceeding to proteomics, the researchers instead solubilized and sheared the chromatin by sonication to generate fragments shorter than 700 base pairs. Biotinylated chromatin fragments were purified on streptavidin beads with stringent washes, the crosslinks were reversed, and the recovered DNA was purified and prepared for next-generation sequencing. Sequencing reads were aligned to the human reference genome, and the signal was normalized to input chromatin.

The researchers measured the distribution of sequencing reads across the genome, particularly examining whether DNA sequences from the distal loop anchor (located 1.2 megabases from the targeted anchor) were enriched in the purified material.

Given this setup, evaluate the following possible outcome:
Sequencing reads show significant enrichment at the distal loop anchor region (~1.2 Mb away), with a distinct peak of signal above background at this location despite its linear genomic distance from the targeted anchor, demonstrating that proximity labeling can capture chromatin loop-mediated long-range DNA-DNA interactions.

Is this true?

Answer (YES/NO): YES